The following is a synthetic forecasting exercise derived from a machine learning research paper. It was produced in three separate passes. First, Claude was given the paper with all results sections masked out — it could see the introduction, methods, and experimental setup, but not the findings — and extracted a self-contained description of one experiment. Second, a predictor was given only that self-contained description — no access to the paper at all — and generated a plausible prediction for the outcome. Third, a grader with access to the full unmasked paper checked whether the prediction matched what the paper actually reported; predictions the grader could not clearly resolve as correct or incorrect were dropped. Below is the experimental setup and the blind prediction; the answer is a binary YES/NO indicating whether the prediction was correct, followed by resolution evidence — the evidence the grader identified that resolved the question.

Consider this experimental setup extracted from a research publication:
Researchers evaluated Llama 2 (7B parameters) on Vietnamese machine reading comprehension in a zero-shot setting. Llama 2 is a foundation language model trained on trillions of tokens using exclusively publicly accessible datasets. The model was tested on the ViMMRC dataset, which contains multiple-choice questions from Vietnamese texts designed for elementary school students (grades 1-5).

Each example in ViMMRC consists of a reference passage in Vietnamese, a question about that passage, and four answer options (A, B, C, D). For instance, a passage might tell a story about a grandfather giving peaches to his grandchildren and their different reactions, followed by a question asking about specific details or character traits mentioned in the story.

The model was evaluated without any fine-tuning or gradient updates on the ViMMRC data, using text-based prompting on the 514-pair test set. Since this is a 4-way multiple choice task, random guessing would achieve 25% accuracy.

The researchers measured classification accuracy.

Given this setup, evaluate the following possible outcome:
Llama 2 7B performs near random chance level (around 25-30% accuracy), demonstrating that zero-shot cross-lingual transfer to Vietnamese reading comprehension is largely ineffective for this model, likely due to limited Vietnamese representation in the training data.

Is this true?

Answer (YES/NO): NO